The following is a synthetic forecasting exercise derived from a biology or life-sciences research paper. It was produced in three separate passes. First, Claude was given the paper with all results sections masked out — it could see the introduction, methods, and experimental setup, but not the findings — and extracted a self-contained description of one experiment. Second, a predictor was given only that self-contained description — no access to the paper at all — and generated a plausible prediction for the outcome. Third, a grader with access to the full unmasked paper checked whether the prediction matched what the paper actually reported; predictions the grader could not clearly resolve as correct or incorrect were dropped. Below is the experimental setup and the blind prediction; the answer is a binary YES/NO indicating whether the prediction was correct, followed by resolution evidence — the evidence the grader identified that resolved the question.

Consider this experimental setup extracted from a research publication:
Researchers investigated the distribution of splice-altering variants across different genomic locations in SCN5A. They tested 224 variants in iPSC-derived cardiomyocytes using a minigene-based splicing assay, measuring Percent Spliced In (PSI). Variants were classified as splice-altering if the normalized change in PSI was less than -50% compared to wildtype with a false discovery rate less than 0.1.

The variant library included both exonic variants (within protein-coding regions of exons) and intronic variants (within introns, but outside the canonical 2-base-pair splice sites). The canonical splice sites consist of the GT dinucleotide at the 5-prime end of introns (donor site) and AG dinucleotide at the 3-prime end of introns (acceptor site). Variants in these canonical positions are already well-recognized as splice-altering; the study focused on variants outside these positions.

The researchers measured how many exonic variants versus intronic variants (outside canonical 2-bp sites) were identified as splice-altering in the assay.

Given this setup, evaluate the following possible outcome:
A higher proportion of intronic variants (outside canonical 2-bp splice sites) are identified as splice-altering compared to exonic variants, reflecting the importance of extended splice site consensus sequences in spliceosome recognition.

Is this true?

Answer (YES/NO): NO